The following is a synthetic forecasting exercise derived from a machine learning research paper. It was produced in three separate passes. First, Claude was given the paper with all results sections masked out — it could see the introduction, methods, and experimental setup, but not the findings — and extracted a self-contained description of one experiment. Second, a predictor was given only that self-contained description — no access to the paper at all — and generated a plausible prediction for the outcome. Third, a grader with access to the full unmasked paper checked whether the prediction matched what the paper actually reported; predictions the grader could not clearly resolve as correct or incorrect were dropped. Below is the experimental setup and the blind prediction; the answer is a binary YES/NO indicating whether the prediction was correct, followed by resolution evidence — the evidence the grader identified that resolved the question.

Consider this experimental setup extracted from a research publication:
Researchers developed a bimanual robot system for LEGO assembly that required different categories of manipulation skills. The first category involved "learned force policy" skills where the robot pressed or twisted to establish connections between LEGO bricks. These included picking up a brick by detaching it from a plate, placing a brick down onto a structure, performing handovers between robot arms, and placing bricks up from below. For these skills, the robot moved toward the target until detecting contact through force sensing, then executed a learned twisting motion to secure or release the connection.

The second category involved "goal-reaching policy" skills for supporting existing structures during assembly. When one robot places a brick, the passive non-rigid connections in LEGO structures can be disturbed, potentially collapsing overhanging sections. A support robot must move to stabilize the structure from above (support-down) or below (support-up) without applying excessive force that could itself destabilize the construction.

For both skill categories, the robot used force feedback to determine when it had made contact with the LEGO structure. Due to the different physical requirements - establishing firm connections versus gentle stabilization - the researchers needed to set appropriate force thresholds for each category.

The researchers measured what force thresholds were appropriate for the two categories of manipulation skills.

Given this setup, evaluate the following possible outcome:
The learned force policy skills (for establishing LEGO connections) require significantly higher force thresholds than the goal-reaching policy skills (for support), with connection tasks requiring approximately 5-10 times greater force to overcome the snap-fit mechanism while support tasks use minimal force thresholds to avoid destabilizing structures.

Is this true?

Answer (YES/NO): NO